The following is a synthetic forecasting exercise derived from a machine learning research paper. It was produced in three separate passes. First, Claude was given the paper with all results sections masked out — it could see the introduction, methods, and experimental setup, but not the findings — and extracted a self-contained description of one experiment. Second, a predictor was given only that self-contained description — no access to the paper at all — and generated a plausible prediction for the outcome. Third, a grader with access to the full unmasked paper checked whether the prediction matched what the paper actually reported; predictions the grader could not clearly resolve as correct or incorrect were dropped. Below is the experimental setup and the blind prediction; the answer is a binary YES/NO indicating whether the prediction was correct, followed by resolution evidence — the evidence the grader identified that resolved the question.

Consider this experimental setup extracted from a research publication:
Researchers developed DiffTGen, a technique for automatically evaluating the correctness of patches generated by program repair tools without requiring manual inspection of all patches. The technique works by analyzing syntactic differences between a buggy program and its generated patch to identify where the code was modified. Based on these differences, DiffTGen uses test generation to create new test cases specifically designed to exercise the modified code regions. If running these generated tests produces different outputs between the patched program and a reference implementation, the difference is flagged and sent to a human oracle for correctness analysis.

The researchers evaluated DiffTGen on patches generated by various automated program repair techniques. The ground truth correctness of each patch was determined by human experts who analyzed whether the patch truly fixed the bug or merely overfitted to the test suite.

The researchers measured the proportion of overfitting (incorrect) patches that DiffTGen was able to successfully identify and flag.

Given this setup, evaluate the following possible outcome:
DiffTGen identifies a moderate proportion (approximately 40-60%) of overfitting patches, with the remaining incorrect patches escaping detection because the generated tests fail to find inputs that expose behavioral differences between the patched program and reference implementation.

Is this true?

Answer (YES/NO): YES